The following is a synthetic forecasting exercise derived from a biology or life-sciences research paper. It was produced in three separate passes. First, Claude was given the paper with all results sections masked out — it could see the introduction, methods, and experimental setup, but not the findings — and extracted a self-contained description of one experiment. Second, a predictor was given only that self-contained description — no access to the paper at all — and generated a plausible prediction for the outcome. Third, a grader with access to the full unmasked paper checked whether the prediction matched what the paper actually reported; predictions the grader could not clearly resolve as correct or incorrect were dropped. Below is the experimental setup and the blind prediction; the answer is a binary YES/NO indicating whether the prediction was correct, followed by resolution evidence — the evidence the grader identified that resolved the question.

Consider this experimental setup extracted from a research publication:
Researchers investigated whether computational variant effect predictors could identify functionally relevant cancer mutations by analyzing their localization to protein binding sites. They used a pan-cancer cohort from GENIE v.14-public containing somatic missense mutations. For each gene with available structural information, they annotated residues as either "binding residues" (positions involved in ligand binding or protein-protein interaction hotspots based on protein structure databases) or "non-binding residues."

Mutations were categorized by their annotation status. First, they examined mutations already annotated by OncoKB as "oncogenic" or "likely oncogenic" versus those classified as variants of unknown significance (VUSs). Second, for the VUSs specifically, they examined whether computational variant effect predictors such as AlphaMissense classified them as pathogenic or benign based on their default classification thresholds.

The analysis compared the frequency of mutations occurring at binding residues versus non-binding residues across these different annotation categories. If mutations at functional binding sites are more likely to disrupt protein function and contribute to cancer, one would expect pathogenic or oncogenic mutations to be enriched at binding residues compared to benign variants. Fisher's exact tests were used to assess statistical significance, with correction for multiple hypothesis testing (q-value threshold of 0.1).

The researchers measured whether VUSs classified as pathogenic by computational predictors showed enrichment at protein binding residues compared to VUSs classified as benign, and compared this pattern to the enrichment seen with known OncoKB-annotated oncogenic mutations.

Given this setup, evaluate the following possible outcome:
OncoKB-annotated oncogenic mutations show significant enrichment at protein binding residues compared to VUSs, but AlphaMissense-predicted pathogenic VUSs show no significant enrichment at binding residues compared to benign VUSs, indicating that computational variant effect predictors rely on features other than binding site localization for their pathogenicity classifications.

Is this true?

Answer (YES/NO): NO